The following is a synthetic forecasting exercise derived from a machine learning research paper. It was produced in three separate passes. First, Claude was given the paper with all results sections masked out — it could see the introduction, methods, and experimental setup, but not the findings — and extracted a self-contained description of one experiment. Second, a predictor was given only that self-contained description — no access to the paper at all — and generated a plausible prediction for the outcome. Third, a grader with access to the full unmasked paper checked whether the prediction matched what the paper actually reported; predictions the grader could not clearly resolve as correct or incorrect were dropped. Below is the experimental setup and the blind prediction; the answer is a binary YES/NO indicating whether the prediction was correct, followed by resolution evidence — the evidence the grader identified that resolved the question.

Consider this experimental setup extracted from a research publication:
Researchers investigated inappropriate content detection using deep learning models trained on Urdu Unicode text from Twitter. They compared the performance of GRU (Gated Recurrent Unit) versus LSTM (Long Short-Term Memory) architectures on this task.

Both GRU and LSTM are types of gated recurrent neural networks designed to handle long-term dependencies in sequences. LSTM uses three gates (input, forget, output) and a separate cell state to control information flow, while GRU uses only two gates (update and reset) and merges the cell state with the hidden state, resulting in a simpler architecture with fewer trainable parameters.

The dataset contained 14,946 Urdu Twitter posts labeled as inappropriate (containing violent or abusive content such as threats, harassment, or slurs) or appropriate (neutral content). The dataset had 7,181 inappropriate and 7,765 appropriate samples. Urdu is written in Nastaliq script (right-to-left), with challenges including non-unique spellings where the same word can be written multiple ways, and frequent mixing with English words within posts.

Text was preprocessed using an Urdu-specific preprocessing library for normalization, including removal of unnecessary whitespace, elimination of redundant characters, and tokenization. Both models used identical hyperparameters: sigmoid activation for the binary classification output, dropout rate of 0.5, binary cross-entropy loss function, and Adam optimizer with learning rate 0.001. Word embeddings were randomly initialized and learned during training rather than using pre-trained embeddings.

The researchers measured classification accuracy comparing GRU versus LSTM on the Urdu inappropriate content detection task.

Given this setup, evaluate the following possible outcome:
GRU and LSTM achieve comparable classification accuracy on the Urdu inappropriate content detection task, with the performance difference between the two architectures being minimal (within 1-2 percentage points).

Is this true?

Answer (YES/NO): YES